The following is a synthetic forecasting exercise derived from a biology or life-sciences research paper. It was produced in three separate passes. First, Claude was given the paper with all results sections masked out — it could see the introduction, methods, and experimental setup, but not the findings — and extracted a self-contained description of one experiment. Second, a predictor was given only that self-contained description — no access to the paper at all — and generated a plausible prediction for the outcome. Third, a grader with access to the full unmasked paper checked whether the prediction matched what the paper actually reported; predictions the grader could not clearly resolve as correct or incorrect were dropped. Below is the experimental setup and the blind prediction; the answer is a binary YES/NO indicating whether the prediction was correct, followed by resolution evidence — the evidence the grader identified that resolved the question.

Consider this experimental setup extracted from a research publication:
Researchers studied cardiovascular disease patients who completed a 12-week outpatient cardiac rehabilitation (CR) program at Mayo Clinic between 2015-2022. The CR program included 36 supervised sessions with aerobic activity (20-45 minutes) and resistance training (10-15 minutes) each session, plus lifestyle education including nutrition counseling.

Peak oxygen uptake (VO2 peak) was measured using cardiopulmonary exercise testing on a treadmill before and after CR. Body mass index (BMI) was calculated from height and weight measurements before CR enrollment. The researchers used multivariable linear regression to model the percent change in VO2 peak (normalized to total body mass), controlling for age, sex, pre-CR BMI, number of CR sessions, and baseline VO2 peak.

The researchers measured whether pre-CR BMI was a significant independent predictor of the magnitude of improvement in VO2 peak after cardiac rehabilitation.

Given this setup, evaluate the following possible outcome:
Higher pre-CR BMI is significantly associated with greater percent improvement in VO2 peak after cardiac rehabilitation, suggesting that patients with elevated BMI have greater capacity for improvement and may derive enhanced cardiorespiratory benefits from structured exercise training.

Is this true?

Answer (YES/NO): NO